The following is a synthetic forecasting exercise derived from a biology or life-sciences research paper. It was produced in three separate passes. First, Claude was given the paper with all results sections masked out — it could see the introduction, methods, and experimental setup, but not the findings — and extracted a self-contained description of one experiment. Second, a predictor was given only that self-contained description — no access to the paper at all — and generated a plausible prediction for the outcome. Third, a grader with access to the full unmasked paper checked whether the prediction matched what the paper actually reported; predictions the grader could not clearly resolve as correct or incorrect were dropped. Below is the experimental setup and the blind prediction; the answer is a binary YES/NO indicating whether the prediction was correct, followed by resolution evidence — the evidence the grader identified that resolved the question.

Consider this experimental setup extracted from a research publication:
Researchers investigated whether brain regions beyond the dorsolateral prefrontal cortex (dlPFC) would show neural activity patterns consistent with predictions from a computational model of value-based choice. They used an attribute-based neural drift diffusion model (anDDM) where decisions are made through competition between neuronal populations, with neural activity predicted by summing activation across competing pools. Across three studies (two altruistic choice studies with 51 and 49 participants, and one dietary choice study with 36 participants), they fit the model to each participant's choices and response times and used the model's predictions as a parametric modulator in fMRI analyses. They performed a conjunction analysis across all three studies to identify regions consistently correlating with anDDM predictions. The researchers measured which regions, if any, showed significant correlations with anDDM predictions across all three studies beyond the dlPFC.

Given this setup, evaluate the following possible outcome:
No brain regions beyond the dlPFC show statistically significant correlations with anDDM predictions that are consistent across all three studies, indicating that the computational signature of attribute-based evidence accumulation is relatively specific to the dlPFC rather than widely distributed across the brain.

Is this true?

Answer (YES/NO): NO